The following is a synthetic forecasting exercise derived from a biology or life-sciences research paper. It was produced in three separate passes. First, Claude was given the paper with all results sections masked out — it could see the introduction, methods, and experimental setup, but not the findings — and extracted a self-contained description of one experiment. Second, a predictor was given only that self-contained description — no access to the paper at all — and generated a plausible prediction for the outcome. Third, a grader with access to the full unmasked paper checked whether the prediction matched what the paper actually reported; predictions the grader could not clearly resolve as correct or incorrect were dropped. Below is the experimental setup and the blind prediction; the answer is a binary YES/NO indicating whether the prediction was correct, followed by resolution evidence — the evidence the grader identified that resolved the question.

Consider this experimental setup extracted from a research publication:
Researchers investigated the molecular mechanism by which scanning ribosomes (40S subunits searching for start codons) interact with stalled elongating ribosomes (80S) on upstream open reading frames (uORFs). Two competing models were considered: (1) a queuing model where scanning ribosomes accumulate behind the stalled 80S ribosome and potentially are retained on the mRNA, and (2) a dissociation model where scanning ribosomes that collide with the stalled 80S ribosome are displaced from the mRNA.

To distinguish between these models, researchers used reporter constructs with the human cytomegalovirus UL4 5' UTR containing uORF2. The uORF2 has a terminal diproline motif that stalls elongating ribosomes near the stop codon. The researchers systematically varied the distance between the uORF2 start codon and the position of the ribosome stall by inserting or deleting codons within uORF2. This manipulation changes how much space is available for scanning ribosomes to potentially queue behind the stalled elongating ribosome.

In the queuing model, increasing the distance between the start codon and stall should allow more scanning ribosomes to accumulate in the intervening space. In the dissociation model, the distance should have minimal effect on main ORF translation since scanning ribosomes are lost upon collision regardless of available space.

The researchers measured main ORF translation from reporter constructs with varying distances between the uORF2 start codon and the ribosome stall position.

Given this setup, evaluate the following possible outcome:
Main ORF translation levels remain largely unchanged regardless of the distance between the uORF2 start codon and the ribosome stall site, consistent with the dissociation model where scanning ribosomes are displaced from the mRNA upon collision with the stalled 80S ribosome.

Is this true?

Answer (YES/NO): YES